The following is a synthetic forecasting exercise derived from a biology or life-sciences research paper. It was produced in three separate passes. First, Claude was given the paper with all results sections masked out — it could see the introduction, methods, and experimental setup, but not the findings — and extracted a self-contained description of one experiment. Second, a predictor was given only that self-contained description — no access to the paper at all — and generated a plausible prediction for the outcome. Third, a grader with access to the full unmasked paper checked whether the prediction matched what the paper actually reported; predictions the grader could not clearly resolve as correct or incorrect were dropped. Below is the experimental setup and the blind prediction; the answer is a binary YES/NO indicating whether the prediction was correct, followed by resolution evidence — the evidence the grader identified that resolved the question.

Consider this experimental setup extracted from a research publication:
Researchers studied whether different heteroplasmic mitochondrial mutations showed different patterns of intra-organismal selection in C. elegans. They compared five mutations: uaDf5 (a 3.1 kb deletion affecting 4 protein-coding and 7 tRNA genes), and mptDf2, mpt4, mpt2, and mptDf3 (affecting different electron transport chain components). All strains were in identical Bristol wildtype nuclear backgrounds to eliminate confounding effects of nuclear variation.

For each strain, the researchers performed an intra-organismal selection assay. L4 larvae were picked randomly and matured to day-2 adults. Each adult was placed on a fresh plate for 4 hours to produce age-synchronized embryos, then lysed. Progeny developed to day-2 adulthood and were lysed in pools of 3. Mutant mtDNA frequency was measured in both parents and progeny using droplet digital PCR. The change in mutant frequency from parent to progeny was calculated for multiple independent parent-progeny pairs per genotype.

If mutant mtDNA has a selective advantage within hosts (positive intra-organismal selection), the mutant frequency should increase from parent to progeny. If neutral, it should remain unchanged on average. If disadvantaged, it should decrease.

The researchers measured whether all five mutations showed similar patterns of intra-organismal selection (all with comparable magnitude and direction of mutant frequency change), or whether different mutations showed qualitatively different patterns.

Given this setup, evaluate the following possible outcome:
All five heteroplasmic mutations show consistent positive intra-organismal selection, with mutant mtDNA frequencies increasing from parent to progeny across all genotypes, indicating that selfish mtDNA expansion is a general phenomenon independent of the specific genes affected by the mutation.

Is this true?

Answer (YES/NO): NO